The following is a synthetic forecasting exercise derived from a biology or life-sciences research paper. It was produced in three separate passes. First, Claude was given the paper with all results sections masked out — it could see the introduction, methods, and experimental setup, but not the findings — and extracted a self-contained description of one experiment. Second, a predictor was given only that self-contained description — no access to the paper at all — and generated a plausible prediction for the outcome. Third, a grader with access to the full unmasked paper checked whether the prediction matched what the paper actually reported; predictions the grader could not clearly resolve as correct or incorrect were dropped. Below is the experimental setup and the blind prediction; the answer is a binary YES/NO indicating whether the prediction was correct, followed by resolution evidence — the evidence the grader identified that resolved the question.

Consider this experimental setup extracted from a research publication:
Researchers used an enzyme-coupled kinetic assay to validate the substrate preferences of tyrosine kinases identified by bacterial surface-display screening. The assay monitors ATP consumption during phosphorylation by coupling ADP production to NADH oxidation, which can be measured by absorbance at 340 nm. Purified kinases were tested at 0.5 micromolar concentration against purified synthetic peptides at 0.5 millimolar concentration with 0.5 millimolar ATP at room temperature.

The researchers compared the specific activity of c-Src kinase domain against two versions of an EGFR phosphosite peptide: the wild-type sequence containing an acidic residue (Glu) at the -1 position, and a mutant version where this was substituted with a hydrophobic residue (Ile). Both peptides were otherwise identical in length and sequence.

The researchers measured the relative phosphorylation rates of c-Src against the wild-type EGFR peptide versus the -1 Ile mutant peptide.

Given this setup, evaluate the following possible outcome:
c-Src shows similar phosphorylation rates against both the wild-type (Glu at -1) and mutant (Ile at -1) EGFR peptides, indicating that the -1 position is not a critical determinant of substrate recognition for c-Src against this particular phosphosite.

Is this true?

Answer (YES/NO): NO